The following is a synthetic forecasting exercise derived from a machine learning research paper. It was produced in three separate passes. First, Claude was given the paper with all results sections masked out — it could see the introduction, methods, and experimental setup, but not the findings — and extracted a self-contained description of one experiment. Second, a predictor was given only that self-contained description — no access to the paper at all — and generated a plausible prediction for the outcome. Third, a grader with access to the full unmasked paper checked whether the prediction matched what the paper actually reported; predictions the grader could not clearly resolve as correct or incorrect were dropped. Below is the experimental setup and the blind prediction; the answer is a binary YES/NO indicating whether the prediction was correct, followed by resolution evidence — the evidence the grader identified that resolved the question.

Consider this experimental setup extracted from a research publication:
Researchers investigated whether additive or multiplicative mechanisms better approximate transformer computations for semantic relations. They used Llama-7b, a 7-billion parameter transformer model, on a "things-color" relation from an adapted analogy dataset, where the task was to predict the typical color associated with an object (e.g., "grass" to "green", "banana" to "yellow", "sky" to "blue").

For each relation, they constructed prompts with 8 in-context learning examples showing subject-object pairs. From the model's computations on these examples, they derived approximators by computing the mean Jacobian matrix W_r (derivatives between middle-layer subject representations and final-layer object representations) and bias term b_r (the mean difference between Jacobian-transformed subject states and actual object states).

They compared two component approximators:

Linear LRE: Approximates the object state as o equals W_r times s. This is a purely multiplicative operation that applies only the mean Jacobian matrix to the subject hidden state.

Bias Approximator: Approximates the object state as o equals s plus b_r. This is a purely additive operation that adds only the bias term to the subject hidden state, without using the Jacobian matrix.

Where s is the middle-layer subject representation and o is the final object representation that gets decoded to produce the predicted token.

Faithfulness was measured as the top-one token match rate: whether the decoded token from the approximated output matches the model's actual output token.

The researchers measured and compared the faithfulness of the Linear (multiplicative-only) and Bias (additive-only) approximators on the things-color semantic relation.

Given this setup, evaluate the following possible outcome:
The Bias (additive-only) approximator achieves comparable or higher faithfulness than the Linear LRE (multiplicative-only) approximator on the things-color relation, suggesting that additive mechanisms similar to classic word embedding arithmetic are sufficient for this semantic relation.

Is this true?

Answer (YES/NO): YES